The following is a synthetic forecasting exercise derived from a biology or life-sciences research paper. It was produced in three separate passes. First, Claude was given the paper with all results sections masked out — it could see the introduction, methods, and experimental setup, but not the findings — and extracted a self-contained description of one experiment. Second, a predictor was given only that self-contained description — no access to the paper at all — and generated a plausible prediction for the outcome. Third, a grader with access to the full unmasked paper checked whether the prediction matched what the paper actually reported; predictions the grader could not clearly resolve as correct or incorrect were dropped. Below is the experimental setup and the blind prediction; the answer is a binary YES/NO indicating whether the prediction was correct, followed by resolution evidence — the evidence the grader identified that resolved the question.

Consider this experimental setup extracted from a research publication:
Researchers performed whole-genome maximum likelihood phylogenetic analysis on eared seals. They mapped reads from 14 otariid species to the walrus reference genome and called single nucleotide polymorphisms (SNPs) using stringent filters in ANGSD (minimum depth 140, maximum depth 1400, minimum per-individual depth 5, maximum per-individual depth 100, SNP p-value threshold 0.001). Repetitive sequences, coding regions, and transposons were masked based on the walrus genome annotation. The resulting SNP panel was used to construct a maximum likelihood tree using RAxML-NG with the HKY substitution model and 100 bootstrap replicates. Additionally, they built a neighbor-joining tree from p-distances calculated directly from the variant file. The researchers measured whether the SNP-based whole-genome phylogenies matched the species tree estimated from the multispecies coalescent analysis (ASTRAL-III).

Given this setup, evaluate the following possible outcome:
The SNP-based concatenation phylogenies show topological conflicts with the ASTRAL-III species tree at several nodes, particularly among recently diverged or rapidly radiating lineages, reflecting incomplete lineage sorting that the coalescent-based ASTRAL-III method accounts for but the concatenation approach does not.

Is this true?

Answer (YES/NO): NO